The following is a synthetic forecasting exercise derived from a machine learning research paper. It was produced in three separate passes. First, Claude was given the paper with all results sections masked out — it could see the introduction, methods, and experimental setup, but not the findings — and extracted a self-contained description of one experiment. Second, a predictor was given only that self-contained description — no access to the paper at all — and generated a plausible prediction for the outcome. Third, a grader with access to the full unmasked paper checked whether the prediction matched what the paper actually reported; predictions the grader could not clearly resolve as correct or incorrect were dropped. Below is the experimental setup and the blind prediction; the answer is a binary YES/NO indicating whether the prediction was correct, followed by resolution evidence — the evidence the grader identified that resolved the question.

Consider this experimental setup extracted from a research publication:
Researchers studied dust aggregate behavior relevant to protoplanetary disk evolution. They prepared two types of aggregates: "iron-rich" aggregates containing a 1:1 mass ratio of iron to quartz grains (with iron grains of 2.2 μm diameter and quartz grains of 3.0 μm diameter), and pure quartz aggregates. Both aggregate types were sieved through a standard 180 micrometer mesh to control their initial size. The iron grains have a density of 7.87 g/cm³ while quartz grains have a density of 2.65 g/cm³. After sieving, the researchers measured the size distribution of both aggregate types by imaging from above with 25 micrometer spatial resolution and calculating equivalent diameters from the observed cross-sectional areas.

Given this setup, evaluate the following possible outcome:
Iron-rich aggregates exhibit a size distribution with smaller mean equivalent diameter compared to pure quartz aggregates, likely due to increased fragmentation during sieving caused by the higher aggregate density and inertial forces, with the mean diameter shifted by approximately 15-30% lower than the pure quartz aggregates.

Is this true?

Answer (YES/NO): NO